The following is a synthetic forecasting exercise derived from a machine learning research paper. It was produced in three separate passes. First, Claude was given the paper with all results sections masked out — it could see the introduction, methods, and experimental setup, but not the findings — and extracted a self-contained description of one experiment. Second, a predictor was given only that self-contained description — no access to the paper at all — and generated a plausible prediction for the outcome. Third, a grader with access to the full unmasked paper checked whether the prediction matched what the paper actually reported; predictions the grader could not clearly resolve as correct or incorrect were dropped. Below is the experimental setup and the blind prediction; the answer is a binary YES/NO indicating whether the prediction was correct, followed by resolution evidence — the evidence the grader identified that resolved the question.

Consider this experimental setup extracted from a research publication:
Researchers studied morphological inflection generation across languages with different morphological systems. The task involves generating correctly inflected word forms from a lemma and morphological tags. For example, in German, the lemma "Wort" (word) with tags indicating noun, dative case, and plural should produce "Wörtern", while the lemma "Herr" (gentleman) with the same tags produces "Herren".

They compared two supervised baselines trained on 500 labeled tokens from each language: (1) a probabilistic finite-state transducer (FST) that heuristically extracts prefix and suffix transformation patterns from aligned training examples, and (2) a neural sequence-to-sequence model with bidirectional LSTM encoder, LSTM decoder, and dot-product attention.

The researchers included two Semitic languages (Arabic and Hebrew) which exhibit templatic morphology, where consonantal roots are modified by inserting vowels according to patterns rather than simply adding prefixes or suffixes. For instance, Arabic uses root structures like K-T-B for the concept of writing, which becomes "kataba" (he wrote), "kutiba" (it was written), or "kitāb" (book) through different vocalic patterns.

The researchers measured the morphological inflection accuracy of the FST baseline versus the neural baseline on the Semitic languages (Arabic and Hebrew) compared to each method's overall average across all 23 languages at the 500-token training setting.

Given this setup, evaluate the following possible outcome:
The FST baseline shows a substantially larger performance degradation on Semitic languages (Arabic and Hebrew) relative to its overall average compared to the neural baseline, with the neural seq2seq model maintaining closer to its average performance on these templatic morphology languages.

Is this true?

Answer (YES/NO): YES